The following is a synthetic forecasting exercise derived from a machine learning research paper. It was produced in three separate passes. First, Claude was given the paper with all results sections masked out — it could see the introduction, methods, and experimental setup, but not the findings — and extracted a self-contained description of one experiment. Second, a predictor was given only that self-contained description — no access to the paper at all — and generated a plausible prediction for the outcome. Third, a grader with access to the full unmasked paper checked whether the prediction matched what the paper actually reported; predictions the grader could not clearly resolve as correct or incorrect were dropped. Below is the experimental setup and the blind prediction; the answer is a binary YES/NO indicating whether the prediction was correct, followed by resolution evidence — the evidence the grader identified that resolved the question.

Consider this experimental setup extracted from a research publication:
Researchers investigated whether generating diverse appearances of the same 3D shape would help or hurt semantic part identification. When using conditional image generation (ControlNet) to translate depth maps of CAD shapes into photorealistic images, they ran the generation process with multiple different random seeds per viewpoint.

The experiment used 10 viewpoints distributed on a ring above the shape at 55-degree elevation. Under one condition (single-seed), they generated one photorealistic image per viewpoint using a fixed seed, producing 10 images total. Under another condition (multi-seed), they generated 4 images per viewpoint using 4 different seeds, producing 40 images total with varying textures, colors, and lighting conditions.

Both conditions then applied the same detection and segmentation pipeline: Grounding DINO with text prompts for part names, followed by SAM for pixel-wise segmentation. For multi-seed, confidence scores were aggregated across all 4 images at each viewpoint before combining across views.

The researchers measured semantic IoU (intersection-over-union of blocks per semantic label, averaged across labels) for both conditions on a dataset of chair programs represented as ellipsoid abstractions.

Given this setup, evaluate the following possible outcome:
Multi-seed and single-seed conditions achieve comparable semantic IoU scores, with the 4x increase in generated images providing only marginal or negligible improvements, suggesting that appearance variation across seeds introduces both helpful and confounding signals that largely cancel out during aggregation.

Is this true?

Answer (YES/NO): NO